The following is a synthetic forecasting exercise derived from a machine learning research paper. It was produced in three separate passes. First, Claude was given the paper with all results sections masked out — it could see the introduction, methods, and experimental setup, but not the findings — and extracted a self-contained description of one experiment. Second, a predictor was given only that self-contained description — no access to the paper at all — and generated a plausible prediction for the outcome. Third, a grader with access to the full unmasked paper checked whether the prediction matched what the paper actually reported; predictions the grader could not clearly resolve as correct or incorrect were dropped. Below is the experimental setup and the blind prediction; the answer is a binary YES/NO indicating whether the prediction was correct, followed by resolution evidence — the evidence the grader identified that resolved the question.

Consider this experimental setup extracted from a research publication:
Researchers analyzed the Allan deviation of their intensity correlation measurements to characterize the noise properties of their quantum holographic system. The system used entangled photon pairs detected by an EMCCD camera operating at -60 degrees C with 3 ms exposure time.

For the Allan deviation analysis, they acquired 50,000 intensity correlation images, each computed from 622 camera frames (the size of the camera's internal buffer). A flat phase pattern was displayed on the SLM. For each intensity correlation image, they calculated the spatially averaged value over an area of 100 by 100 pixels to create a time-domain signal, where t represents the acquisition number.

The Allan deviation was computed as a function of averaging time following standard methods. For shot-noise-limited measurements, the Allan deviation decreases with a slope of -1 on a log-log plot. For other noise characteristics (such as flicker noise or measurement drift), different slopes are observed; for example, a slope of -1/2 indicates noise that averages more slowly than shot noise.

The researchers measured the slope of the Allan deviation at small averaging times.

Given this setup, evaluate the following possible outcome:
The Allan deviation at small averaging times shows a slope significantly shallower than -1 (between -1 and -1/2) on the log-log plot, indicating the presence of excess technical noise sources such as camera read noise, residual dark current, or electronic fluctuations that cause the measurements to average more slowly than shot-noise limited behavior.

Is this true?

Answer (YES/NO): NO